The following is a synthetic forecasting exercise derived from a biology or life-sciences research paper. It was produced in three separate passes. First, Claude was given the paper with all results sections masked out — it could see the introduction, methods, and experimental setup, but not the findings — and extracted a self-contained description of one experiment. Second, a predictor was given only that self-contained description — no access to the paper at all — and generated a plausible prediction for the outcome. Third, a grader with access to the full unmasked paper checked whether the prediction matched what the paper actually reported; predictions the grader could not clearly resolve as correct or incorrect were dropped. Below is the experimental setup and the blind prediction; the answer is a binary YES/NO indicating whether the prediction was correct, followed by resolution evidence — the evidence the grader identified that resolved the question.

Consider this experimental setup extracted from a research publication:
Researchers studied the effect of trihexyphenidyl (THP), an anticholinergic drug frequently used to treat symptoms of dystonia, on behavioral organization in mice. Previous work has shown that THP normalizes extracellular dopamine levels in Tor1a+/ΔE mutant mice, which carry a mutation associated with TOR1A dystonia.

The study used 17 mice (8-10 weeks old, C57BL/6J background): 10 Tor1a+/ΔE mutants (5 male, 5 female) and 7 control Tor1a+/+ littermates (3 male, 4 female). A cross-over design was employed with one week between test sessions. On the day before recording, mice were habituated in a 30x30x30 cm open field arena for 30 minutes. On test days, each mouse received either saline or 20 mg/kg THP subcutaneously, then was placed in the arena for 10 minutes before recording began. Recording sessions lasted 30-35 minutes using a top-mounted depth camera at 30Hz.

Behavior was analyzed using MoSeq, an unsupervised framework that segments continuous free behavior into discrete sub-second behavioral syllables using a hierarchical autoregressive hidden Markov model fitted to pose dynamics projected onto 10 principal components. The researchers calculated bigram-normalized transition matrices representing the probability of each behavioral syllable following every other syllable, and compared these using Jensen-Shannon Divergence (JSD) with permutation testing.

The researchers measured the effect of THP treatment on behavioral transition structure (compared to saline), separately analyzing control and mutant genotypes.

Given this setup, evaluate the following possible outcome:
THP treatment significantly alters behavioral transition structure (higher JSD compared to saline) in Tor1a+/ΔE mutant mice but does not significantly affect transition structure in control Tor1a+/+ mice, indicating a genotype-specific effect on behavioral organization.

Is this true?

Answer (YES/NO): NO